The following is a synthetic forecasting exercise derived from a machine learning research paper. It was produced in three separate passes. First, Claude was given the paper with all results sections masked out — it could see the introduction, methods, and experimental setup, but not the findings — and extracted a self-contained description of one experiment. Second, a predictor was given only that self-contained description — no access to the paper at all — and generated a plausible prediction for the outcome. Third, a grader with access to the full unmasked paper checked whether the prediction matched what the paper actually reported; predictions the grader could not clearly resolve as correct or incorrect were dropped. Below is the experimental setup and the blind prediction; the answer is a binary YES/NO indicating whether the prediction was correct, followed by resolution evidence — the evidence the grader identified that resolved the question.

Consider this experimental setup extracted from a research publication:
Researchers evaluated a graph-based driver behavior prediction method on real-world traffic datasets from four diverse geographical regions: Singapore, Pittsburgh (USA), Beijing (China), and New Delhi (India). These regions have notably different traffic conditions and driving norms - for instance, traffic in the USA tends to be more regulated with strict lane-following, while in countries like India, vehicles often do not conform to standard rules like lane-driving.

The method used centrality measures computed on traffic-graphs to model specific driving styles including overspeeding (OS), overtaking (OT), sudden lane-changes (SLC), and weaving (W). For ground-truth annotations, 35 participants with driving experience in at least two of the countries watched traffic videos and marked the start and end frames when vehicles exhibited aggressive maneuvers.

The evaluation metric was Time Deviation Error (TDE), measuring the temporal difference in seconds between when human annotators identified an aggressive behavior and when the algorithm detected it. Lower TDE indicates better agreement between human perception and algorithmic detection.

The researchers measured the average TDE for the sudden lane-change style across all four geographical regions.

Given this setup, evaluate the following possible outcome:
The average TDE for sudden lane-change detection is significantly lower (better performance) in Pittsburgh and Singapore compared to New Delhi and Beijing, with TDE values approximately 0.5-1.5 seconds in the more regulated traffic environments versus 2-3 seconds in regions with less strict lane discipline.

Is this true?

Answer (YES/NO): NO